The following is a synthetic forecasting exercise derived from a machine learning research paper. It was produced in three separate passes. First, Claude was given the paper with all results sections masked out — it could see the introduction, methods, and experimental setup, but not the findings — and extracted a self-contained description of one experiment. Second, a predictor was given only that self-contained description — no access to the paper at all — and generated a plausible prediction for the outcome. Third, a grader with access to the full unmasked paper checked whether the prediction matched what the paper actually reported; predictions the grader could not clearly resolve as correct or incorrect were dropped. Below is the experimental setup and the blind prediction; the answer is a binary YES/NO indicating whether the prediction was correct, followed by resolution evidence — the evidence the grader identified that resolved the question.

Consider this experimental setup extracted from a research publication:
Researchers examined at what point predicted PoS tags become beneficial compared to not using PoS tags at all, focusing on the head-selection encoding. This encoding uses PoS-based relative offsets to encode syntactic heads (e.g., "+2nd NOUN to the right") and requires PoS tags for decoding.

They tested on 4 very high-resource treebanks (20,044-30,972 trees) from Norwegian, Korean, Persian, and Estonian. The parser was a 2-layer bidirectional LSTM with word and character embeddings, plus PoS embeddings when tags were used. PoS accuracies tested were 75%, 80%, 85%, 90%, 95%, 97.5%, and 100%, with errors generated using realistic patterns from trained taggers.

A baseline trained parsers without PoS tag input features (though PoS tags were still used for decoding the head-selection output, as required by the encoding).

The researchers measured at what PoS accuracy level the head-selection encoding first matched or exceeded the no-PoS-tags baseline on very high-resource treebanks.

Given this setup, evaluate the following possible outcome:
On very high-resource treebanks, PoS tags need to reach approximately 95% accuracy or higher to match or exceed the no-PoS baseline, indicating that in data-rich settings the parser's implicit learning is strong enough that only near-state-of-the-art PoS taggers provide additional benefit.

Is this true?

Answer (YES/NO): YES